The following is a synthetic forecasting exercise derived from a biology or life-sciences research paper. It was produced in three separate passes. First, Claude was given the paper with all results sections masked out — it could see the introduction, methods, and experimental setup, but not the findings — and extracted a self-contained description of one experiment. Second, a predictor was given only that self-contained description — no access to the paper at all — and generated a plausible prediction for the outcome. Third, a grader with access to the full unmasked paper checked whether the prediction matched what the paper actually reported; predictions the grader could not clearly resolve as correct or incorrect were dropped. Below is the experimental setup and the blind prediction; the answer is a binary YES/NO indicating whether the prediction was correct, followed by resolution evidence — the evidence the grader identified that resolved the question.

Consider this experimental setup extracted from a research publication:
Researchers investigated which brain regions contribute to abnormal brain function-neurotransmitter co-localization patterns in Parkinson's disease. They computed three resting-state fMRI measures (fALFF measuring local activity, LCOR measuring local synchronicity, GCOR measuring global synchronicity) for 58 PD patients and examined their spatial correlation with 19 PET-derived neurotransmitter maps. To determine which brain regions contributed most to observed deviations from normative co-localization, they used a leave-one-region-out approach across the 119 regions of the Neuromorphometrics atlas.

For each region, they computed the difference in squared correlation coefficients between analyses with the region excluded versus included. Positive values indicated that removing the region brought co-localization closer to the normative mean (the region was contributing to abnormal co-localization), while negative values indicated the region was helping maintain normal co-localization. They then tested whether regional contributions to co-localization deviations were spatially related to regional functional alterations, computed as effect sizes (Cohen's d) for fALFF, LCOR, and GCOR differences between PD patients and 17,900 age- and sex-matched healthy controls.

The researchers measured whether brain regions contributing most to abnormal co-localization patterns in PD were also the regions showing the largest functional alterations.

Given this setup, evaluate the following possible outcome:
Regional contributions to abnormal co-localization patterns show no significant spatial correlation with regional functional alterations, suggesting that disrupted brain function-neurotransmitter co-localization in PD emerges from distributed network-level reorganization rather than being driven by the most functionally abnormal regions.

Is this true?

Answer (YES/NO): NO